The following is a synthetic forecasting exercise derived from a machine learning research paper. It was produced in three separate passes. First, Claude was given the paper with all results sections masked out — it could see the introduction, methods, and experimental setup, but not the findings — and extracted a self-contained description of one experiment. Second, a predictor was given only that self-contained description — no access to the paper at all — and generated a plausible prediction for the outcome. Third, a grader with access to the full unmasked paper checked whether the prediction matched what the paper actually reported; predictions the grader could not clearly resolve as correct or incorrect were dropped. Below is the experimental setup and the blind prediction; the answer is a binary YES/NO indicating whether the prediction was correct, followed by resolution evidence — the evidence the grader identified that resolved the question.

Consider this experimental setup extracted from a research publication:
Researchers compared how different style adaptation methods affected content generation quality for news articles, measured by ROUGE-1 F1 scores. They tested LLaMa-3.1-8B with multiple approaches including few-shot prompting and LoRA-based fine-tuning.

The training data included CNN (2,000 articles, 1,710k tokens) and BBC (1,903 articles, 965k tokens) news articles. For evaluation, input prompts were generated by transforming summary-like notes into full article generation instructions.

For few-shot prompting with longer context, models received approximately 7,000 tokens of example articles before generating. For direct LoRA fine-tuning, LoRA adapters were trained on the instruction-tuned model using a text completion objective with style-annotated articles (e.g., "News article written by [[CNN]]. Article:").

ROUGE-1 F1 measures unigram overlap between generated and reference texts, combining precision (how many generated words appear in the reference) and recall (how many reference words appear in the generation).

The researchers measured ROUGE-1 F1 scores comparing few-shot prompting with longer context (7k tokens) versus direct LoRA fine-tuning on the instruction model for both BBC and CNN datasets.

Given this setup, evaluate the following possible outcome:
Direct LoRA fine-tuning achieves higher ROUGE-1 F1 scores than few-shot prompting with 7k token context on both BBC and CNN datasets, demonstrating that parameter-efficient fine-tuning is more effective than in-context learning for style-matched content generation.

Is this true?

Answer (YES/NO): YES